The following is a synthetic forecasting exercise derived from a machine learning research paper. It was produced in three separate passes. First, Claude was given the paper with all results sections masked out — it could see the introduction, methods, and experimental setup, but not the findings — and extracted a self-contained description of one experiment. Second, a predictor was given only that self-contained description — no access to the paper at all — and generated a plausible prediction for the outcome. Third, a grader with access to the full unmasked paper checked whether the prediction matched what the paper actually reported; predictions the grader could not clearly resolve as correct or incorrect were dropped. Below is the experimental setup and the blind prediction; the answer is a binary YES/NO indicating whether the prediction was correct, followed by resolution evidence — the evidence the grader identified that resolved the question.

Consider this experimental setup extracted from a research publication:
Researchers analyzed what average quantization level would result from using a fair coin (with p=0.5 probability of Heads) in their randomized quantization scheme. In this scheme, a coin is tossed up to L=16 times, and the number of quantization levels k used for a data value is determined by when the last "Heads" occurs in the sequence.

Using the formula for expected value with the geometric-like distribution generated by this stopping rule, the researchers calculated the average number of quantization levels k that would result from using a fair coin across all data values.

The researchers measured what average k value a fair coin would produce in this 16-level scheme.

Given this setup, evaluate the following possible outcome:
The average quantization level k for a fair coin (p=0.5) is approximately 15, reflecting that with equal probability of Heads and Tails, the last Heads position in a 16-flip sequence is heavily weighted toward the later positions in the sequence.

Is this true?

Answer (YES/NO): YES